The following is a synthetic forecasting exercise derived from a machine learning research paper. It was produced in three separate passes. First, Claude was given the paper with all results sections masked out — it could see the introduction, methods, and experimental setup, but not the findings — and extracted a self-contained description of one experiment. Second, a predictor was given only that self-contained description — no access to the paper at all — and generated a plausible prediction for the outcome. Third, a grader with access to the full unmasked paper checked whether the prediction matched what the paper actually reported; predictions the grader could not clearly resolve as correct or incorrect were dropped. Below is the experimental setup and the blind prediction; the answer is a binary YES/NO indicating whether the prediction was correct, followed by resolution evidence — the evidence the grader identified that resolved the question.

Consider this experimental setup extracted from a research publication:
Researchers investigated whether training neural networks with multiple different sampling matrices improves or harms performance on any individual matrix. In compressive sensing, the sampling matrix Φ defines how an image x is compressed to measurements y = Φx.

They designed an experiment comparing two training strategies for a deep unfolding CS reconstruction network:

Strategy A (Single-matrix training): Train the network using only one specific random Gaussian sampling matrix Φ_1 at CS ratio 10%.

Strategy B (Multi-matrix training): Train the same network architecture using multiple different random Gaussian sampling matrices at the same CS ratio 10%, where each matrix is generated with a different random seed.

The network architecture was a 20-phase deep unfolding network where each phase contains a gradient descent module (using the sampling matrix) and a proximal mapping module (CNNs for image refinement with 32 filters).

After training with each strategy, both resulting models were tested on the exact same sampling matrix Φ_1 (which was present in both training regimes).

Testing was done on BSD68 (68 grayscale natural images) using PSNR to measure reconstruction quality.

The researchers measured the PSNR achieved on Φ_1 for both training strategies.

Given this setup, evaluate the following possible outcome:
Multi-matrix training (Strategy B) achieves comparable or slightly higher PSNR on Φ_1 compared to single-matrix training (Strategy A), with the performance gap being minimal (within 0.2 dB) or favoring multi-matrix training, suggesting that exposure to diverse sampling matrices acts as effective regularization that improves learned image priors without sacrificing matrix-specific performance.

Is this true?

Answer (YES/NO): NO